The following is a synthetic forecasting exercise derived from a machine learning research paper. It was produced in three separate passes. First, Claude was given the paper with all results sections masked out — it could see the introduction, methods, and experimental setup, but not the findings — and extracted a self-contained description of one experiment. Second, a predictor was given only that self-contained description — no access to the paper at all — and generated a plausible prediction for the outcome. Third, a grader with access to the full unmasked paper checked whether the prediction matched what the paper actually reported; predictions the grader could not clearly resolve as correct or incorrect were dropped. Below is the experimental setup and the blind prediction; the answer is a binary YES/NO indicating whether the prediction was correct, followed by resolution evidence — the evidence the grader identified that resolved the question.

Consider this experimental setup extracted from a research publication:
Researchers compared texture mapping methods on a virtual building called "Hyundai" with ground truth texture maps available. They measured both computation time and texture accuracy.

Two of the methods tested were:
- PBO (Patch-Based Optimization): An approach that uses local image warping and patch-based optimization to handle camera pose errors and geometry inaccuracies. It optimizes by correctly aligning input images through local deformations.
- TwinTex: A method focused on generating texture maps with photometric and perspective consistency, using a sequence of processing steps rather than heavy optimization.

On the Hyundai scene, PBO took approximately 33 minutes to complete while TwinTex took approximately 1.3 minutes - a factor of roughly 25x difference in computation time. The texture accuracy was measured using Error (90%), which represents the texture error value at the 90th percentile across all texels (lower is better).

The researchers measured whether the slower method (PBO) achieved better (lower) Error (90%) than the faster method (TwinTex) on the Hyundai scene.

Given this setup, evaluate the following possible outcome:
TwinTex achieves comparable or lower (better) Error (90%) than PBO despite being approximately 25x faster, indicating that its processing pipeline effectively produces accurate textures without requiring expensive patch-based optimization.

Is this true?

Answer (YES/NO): YES